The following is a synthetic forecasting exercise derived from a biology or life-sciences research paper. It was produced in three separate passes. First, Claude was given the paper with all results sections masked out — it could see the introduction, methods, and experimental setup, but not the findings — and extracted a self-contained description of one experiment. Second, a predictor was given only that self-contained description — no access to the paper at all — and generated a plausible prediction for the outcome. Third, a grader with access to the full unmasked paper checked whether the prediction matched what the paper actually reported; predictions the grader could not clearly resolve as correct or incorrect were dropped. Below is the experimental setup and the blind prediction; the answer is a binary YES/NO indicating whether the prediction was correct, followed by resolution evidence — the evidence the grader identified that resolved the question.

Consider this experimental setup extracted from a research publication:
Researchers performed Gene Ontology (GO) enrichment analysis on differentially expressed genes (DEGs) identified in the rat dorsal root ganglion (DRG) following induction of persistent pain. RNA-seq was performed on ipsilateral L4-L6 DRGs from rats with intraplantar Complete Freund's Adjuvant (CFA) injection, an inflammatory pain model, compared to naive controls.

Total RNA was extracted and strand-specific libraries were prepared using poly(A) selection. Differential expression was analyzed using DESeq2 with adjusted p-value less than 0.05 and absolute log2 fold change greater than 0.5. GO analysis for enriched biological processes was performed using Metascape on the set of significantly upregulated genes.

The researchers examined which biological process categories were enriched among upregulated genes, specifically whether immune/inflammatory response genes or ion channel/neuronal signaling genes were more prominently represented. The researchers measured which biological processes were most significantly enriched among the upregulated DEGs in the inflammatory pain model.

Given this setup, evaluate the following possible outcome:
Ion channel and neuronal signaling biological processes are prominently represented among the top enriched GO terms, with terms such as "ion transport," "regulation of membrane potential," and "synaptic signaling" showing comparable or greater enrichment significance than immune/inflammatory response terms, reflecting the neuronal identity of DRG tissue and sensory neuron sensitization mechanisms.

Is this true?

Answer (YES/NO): YES